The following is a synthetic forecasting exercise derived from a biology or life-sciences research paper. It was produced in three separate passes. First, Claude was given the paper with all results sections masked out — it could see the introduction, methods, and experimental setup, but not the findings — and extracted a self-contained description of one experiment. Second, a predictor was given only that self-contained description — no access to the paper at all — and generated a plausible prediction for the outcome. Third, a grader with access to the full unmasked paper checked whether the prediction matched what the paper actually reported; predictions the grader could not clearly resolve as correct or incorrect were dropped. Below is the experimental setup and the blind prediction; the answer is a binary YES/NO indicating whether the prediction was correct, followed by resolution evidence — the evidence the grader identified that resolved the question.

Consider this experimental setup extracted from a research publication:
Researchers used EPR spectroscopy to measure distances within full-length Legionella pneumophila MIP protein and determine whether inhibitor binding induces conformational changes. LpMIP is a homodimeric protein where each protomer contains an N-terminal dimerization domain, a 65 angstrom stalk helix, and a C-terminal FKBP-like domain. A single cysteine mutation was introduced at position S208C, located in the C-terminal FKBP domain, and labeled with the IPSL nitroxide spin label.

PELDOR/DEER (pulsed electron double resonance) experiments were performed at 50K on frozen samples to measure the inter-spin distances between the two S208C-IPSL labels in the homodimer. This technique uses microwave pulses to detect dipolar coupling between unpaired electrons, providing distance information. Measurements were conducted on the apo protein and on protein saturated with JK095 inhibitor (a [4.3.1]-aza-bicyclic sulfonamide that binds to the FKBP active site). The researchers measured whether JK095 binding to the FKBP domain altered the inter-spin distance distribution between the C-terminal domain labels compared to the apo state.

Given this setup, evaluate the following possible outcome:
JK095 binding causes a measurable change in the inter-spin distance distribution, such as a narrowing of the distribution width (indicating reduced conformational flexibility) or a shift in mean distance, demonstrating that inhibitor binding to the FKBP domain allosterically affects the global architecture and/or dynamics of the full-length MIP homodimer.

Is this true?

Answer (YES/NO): YES